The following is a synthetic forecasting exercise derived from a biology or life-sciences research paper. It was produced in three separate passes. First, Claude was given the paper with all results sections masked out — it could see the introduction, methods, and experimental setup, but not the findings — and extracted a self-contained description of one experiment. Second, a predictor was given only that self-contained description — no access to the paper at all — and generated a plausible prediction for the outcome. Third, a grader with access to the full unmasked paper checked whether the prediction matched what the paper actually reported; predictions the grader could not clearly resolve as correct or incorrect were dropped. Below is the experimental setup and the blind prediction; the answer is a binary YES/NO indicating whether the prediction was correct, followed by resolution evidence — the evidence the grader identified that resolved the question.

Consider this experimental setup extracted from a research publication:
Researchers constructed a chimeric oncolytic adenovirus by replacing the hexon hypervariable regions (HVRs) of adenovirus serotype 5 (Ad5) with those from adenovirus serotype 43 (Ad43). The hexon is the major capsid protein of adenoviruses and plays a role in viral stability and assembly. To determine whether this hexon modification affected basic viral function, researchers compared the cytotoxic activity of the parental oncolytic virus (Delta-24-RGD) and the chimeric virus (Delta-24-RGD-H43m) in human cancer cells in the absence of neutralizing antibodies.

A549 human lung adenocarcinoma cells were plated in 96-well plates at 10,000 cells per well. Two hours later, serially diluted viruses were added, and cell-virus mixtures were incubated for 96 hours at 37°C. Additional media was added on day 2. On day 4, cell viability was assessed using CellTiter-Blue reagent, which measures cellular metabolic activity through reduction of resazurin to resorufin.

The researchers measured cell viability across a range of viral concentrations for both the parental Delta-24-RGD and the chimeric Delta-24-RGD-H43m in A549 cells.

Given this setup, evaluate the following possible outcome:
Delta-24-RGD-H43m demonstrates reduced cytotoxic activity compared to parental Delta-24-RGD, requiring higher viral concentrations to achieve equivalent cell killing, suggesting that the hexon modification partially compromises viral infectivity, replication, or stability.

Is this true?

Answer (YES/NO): NO